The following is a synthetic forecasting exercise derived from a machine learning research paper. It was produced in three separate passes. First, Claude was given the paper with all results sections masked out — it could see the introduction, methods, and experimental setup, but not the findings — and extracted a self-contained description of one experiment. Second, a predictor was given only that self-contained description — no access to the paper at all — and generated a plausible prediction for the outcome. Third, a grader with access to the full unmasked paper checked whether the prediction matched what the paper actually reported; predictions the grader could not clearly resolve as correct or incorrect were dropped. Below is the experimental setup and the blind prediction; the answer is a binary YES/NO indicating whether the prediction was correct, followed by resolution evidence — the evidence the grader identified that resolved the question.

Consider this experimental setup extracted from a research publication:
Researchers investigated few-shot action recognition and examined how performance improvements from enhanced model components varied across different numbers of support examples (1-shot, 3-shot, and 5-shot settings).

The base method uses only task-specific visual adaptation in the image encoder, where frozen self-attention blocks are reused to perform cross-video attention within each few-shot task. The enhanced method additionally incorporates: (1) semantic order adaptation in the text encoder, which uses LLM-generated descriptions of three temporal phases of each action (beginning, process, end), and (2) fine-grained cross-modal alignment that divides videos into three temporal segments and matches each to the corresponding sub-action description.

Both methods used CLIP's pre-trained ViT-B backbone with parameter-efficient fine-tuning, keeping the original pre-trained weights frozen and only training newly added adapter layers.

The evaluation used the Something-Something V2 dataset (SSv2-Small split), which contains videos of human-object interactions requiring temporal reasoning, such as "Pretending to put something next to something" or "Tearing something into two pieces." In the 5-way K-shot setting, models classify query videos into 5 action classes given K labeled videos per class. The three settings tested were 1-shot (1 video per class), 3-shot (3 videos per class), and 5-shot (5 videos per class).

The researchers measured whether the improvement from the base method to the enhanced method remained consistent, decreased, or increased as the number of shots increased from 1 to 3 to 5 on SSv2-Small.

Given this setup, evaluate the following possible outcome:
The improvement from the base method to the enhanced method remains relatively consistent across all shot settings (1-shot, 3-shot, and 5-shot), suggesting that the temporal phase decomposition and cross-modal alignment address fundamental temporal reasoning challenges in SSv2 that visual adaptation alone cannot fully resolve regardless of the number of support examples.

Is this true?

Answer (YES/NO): YES